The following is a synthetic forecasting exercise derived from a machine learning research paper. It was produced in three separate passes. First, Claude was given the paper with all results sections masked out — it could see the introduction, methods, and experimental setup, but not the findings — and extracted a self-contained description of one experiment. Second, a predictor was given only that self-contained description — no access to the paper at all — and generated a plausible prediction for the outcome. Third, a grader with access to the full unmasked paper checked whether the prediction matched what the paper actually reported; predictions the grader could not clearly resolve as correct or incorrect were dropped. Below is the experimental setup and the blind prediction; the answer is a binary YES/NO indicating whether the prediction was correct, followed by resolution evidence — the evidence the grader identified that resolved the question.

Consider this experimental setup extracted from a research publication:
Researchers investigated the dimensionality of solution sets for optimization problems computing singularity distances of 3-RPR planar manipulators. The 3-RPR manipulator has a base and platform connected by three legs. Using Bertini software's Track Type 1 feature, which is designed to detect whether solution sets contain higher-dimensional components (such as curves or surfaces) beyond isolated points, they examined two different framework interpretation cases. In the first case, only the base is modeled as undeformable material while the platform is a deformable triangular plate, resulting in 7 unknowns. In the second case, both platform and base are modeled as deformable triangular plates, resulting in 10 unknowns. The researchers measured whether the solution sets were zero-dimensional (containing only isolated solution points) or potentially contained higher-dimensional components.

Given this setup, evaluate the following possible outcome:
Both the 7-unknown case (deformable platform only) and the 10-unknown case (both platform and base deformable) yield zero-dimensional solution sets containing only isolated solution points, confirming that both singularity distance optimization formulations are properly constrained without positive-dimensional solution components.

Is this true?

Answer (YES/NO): NO